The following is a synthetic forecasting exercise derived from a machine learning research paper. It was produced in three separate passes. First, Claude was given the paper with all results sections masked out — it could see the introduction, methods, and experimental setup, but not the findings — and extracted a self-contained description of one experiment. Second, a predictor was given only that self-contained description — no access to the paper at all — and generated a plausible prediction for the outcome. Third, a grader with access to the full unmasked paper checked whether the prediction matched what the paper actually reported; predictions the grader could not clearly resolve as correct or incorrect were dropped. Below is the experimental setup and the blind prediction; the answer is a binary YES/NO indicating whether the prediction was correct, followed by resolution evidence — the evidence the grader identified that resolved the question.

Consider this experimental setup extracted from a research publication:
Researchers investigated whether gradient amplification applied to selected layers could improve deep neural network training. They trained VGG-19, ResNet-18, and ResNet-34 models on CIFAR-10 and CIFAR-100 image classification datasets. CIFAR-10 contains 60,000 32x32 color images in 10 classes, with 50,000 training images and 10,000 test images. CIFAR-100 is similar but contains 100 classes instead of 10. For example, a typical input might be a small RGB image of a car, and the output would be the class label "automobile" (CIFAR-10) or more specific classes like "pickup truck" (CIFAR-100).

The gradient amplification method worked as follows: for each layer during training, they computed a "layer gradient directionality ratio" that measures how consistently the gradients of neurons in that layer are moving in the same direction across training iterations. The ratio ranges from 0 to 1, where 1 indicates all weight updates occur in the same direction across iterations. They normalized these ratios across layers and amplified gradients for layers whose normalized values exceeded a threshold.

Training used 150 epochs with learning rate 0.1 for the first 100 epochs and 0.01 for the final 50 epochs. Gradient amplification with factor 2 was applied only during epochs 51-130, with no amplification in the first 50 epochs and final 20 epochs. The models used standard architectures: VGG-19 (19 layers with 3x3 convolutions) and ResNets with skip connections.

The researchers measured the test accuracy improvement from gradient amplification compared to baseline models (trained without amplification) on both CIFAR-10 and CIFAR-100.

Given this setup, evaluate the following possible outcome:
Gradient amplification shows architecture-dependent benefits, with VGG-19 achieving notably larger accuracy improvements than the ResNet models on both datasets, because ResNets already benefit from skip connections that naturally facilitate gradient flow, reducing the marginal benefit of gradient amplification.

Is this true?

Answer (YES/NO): NO